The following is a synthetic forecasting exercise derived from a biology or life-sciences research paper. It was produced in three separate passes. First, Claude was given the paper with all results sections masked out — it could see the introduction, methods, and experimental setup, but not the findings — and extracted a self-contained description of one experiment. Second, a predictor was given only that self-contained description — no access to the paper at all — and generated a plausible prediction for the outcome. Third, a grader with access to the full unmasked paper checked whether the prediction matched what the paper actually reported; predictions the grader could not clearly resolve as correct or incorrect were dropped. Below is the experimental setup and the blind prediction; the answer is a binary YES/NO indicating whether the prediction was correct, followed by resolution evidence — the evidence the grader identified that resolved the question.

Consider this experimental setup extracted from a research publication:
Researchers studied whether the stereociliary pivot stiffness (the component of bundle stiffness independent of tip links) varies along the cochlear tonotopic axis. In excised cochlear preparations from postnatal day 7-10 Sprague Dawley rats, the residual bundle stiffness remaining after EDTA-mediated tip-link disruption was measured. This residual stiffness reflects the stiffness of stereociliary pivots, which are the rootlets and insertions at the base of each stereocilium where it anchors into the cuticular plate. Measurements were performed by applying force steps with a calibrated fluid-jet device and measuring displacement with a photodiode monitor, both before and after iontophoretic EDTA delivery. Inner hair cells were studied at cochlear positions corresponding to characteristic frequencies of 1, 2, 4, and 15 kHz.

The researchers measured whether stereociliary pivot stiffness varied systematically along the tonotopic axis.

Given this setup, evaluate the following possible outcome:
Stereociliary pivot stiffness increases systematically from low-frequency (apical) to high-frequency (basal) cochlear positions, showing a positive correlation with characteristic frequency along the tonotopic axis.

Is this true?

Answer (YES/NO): YES